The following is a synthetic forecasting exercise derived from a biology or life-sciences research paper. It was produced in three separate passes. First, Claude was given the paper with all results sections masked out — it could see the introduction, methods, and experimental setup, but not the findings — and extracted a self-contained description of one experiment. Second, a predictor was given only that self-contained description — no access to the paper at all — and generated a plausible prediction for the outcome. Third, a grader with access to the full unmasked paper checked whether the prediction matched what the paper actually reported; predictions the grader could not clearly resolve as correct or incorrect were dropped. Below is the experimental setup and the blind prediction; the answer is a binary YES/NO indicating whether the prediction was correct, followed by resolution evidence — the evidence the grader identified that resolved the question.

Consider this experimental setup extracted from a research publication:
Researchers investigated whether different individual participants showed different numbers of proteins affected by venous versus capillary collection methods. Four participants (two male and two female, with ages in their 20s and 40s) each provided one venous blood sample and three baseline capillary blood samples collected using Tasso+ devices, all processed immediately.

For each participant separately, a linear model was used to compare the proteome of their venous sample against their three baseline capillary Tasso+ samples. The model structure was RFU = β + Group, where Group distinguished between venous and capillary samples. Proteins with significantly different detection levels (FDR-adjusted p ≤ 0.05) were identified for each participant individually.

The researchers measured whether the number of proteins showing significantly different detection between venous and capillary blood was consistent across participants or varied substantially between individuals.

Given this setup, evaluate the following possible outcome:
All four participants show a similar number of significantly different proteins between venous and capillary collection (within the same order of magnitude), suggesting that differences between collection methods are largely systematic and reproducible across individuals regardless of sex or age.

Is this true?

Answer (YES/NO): NO